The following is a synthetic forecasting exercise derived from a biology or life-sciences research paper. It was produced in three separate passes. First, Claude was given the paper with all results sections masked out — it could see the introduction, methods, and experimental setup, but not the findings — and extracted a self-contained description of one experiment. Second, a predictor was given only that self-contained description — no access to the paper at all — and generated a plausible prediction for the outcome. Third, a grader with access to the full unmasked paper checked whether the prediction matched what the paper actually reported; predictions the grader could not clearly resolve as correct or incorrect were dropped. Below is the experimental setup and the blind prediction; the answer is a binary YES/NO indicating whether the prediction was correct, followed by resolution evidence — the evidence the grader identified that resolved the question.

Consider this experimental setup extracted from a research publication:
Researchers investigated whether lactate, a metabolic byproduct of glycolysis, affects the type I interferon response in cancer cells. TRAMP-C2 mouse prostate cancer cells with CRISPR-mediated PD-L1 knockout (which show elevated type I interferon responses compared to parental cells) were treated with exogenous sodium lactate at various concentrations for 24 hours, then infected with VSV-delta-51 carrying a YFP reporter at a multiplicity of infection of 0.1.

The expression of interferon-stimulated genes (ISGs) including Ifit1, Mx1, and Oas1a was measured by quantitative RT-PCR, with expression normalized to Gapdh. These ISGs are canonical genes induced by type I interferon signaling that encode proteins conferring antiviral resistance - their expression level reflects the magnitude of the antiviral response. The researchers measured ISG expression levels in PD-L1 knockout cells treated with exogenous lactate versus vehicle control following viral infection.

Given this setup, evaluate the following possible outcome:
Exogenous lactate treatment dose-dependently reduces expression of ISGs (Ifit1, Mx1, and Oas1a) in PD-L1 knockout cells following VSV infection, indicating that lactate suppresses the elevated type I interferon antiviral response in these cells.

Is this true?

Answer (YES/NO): NO